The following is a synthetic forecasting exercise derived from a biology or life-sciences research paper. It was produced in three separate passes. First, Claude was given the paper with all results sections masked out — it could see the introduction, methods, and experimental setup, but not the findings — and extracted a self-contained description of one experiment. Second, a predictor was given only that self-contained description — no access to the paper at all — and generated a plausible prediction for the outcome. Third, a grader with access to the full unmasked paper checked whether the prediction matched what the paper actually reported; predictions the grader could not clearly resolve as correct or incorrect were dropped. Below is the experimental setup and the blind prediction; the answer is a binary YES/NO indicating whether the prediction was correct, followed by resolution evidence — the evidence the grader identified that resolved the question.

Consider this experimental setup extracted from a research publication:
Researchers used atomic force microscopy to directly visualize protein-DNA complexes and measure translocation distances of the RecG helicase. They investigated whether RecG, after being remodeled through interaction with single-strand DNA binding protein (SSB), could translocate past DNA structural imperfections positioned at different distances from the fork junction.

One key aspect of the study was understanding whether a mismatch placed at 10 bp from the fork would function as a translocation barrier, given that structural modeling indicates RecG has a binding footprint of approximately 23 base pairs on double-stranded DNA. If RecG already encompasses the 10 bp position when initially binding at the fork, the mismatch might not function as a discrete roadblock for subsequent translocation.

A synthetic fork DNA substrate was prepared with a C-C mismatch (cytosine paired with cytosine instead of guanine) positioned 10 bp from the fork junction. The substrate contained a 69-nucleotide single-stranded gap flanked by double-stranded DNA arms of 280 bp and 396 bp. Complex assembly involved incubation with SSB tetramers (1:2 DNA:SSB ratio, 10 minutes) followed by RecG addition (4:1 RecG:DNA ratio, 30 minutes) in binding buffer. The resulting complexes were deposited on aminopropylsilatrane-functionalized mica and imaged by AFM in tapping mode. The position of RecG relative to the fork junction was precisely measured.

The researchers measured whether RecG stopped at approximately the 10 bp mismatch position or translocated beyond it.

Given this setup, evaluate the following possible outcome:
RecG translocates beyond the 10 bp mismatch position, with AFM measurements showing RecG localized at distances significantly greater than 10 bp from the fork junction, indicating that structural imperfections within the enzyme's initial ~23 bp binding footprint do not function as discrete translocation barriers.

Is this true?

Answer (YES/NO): YES